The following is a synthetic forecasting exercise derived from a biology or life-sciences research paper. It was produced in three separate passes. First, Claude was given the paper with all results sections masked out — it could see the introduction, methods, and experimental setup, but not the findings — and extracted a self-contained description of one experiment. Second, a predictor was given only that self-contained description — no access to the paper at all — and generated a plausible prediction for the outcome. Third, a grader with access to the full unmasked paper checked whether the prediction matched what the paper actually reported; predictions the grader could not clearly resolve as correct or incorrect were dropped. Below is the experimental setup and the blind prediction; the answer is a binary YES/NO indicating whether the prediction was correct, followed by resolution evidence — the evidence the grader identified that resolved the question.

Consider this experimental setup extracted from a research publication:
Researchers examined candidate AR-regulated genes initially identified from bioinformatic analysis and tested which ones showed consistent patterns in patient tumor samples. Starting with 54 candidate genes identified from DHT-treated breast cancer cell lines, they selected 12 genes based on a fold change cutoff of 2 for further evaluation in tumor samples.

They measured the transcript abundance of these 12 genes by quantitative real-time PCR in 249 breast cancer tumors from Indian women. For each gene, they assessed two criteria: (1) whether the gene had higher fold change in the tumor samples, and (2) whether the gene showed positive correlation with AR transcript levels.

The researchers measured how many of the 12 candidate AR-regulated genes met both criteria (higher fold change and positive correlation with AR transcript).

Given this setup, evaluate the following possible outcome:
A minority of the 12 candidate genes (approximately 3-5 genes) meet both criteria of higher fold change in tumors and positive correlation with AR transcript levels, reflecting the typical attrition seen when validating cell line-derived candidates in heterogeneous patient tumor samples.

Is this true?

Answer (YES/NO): NO